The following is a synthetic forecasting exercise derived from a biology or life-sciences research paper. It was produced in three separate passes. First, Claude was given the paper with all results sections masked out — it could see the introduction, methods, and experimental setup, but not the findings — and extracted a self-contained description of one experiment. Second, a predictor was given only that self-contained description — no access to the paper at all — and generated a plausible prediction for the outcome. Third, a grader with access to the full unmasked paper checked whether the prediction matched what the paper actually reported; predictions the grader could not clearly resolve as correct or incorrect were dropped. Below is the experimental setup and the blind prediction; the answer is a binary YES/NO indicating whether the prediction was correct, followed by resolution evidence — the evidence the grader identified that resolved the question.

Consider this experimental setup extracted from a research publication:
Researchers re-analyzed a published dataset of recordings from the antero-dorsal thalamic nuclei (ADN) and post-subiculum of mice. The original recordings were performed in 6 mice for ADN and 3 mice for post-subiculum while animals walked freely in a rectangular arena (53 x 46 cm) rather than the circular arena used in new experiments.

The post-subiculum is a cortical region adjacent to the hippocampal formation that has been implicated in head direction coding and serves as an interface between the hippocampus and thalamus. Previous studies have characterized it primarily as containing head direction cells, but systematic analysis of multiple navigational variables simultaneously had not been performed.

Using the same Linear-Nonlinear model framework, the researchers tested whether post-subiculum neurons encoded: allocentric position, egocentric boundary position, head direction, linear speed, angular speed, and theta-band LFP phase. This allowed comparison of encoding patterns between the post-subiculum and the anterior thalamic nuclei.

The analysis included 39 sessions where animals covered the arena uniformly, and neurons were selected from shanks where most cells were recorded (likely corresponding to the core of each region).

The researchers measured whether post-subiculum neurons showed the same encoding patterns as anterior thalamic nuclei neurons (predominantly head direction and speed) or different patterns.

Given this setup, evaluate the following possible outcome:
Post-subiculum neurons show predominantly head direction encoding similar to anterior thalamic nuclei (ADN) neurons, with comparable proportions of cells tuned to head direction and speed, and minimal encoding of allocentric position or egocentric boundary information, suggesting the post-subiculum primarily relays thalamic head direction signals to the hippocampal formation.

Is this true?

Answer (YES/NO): NO